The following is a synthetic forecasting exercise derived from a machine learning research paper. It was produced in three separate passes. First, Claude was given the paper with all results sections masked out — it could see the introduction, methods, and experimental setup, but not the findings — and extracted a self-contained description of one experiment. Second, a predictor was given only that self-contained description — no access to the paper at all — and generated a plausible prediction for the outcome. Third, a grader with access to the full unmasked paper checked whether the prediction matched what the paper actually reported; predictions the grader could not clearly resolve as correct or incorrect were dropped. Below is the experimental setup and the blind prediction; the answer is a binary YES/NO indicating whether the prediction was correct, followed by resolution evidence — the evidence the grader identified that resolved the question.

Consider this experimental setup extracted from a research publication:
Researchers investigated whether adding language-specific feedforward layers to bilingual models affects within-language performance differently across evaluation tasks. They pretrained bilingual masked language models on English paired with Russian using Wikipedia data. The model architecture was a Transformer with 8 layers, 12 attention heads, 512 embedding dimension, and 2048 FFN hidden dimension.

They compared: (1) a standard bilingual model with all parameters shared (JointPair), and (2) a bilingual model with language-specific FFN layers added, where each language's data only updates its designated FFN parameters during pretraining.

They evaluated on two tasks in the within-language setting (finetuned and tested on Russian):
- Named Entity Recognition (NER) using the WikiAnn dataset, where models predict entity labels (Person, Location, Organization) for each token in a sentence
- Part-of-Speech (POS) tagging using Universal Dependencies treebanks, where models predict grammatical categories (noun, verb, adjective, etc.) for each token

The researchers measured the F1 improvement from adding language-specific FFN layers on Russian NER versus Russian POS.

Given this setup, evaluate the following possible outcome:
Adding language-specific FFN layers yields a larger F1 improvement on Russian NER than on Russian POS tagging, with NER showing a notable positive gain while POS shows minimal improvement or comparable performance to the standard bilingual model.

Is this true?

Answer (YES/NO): NO